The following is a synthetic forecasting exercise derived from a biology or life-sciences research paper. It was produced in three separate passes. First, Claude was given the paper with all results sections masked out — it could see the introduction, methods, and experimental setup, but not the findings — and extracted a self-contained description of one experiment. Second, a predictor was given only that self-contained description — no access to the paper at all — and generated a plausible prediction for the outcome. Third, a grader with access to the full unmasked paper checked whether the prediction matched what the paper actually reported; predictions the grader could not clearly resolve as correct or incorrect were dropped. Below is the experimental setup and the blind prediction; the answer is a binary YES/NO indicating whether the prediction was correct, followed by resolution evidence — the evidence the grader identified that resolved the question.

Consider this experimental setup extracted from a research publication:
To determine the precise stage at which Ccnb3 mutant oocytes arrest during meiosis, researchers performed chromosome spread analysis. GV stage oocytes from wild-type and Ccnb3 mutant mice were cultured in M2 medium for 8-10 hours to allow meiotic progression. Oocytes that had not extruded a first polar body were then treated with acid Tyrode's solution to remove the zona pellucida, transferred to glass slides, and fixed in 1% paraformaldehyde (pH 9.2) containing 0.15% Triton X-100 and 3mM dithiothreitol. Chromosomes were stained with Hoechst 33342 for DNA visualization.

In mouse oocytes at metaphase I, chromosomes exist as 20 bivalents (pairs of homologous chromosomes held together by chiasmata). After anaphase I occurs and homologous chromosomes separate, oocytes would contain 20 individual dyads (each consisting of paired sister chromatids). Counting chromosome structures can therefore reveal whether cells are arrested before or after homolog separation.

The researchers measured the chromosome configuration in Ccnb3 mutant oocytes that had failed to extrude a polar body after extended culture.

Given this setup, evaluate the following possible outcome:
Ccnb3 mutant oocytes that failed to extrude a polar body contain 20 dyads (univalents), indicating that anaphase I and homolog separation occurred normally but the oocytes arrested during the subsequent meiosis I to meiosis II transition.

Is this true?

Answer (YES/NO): NO